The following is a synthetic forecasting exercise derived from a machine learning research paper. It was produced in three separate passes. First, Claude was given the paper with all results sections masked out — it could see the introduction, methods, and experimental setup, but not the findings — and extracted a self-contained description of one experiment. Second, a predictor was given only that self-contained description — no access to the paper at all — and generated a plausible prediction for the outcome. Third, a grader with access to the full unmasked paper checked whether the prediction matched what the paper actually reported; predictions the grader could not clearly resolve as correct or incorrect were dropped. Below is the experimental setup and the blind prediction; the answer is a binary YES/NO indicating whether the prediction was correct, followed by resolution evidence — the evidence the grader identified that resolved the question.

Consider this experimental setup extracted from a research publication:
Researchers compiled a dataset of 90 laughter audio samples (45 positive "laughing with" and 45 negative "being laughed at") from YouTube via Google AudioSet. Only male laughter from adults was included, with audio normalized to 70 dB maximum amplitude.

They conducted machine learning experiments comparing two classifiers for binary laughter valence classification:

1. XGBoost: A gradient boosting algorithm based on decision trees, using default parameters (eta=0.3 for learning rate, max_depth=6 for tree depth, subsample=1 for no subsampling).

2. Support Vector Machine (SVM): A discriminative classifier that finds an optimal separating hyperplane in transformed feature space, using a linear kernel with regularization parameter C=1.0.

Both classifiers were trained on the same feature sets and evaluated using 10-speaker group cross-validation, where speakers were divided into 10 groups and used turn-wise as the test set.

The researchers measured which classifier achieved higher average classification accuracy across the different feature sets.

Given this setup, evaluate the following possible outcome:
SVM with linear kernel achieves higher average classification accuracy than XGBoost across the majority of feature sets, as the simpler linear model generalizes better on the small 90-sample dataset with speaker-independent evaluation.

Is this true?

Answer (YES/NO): YES